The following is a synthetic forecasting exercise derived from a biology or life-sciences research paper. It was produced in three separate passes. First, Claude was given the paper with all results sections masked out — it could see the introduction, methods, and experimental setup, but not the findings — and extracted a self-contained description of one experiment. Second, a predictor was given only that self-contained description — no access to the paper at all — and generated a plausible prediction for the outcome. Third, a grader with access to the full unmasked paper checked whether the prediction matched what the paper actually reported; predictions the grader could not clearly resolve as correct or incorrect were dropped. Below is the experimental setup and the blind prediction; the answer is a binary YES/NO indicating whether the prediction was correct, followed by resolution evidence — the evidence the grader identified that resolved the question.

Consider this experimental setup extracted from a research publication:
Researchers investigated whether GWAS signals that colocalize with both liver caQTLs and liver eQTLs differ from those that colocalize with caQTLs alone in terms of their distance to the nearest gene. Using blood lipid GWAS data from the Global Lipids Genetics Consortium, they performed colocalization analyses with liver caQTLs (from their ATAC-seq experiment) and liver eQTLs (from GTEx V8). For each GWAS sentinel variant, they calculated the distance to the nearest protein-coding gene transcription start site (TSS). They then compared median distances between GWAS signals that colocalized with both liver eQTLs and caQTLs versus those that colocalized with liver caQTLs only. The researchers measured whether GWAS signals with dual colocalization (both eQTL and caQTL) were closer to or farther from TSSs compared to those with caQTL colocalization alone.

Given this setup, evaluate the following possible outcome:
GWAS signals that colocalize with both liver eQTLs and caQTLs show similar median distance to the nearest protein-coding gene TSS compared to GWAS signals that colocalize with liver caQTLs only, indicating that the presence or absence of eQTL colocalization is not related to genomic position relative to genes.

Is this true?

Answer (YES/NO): NO